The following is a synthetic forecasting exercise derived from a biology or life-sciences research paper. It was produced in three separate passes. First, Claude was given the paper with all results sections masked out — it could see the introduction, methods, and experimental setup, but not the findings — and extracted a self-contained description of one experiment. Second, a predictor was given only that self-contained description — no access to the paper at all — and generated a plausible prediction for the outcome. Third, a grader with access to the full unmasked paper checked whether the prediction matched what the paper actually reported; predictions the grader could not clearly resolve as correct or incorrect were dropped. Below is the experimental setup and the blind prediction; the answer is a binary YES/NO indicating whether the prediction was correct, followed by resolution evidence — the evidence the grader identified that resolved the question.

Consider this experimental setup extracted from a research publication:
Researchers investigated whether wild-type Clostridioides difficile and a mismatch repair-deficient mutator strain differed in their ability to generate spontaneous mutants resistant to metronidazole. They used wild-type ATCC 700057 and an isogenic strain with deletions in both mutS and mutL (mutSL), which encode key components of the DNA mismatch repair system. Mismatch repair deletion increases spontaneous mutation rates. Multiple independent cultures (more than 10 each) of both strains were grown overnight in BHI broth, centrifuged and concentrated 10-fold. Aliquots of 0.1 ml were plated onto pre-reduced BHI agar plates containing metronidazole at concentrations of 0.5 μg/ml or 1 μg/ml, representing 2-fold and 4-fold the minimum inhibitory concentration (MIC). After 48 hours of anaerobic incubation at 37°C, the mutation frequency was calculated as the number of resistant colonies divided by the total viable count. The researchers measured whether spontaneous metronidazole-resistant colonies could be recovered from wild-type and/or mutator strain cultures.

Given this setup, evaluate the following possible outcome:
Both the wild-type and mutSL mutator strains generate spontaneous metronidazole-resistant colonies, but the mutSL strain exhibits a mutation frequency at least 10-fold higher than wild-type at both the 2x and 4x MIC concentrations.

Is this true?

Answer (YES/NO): NO